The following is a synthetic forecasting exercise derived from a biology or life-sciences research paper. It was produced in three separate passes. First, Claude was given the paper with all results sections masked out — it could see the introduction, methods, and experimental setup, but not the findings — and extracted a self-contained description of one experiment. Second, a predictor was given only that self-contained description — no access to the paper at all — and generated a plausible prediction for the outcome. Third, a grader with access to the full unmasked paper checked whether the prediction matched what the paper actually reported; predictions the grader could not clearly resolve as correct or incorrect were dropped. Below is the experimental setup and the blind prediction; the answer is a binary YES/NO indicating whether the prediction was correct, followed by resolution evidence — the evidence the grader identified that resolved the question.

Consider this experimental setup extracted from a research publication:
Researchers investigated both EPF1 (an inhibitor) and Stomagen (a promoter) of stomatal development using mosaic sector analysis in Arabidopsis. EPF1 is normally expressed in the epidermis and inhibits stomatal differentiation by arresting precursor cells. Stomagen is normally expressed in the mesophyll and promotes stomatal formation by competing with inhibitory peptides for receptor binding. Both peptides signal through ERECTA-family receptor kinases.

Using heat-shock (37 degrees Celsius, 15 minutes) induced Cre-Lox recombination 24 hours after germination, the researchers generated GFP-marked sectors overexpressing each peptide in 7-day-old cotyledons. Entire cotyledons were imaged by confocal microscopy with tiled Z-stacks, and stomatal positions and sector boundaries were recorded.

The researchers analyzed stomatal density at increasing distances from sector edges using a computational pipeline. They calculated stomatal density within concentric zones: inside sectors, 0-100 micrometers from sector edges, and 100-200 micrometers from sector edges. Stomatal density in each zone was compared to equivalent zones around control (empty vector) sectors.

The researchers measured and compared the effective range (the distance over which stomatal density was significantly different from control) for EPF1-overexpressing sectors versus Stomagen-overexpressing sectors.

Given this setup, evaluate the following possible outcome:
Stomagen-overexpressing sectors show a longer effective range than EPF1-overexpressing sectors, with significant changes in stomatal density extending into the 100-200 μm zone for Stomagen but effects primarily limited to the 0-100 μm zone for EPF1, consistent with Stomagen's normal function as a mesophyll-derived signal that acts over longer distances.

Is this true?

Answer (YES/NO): NO